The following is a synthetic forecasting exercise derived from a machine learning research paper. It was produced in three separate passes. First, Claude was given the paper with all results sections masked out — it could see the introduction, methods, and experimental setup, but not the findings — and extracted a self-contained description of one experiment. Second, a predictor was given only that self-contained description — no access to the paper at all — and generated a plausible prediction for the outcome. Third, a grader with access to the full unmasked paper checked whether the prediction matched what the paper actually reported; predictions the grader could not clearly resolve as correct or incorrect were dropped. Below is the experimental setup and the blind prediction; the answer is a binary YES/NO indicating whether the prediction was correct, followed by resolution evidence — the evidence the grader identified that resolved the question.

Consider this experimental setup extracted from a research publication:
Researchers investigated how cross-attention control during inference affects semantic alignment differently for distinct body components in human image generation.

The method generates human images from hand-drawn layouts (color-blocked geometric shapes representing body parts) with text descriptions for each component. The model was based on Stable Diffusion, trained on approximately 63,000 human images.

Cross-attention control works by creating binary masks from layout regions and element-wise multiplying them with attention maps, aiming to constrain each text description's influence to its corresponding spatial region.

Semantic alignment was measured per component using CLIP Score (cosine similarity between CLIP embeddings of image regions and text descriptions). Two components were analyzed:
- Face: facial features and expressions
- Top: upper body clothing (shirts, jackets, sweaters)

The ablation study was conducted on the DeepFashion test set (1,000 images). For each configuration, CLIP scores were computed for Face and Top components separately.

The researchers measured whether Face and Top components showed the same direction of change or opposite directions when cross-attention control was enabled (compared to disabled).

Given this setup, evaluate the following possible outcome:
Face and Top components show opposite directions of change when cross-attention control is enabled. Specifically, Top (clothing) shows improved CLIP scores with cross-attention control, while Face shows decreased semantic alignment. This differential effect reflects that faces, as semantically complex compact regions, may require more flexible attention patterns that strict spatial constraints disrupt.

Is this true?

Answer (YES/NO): NO